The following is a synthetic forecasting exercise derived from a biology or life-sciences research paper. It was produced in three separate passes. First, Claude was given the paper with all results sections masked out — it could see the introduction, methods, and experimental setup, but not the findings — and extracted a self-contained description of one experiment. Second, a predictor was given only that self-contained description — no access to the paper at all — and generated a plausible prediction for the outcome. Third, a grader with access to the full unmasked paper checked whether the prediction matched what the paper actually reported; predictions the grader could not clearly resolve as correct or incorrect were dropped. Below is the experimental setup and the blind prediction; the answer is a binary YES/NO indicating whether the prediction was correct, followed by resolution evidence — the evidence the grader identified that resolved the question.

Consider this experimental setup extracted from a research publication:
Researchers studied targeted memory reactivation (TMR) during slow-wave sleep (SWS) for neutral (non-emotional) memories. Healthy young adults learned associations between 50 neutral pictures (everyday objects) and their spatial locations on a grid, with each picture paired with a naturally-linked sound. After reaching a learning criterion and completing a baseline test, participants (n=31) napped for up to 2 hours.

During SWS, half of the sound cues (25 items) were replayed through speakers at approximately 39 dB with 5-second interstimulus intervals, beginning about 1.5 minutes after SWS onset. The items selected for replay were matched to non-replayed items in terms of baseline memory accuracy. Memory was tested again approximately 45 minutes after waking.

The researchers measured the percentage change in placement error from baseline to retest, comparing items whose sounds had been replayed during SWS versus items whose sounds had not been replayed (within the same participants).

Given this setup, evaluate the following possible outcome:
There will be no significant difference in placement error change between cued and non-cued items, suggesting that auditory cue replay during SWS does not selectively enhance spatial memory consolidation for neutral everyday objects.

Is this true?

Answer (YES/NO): YES